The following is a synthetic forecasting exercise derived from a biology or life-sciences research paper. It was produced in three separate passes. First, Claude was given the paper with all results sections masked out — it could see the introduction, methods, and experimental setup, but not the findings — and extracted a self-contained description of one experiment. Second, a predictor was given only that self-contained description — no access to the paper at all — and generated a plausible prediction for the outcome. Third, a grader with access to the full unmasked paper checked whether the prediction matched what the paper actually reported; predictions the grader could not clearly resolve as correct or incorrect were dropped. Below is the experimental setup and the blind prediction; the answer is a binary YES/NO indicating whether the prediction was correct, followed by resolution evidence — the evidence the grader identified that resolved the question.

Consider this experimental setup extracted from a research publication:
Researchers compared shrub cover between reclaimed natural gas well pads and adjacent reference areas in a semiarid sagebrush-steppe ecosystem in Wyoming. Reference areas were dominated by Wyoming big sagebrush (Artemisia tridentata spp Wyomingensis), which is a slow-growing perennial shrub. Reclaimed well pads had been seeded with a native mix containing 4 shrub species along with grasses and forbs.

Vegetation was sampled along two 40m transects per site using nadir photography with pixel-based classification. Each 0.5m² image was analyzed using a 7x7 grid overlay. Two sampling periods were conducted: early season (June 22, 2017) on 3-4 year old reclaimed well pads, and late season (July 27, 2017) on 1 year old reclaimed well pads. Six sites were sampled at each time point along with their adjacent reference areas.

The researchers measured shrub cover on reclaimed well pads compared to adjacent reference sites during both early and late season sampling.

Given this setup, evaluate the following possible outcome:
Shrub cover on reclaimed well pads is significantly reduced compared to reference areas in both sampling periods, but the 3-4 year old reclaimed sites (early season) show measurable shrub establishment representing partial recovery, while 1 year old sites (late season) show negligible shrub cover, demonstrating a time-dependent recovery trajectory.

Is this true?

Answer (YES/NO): NO